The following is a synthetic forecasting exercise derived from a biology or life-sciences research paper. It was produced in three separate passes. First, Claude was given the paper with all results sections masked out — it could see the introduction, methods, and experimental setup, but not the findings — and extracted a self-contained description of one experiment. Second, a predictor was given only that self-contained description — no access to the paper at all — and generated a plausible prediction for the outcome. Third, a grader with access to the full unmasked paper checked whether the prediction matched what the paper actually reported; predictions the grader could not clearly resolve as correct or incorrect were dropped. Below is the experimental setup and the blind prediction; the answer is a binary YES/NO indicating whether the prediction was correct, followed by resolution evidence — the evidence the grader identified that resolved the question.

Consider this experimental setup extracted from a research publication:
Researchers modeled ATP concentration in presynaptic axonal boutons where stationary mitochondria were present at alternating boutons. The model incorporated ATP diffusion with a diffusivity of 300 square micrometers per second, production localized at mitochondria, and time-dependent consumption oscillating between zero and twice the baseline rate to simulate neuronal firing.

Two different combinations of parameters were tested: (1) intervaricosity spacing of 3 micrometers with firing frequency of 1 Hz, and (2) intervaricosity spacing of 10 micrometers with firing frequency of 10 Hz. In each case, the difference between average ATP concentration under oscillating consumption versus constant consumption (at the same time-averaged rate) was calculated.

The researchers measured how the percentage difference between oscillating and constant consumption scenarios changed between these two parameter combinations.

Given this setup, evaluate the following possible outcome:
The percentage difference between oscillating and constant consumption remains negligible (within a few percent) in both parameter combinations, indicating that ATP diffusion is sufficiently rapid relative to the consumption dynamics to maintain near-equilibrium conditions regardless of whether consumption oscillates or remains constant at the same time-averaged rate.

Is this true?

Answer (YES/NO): YES